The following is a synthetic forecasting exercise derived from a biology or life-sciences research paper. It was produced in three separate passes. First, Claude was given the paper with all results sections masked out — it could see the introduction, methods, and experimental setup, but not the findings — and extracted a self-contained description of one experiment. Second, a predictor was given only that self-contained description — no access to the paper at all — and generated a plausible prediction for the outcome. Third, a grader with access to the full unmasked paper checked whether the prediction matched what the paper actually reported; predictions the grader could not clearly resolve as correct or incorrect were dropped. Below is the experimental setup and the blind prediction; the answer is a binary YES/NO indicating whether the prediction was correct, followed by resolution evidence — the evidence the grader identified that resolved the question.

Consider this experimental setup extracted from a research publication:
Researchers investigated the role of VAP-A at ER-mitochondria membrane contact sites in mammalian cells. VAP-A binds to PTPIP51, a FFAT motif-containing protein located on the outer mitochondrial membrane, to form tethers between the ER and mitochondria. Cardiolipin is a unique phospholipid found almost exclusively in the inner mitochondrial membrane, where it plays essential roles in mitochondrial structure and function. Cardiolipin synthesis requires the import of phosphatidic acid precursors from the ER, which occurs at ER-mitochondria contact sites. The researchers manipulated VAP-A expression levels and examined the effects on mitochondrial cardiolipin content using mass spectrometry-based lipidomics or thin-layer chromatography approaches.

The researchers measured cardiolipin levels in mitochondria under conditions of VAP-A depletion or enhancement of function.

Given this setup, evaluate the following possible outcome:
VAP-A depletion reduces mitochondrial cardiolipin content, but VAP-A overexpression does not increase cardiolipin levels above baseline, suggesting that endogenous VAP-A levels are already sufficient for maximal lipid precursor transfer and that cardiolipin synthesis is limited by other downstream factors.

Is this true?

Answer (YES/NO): YES